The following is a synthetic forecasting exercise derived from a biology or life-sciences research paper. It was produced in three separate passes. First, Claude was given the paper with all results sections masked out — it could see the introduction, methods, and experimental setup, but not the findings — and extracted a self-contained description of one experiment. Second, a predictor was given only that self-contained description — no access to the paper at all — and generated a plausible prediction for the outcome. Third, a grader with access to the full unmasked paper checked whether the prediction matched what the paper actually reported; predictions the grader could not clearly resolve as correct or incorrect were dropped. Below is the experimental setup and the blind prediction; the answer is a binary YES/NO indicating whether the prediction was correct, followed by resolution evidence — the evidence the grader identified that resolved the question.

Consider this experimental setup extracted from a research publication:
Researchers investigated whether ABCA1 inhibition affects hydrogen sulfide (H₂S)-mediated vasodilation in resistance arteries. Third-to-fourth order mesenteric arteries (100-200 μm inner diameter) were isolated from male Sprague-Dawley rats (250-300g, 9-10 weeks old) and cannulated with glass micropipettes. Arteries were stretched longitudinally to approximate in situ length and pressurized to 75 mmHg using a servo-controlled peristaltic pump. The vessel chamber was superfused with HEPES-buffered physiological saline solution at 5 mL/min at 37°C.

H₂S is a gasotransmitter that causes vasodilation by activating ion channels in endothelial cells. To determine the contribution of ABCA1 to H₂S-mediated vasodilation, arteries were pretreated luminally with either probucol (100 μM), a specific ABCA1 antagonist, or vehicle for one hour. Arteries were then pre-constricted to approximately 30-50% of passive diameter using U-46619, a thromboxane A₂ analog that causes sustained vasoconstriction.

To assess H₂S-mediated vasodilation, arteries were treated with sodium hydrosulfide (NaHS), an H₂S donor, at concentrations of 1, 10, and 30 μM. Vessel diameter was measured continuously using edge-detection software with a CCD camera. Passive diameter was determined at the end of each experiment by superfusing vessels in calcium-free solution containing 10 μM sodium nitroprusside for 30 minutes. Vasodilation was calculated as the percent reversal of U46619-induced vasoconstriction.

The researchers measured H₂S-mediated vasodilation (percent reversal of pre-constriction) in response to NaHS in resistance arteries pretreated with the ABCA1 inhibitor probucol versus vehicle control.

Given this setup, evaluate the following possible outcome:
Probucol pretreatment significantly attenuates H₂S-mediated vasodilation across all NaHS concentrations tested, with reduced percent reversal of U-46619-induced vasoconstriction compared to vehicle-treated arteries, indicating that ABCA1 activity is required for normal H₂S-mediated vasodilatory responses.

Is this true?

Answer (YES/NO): YES